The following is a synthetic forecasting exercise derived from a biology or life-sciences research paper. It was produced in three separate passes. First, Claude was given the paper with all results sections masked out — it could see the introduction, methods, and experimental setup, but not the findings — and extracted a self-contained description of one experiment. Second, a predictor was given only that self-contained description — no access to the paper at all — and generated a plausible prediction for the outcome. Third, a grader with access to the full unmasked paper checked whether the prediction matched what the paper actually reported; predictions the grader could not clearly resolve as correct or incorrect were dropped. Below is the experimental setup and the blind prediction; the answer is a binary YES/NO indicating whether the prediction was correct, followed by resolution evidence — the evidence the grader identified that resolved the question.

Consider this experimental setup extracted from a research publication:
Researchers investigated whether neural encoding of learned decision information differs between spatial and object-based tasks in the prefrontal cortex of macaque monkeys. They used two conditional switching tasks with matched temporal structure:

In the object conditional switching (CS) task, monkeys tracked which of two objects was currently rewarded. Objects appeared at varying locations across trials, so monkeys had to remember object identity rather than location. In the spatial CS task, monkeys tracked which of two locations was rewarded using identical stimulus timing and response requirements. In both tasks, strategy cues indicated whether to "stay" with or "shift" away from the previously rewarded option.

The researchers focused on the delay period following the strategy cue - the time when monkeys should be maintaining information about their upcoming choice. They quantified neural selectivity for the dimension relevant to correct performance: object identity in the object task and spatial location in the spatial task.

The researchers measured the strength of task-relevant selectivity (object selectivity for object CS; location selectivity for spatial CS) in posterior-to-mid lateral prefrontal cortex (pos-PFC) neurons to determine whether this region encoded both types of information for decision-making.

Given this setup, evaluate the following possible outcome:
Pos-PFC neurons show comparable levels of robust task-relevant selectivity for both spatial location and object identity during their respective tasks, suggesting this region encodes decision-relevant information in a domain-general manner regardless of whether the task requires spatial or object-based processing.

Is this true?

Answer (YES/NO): NO